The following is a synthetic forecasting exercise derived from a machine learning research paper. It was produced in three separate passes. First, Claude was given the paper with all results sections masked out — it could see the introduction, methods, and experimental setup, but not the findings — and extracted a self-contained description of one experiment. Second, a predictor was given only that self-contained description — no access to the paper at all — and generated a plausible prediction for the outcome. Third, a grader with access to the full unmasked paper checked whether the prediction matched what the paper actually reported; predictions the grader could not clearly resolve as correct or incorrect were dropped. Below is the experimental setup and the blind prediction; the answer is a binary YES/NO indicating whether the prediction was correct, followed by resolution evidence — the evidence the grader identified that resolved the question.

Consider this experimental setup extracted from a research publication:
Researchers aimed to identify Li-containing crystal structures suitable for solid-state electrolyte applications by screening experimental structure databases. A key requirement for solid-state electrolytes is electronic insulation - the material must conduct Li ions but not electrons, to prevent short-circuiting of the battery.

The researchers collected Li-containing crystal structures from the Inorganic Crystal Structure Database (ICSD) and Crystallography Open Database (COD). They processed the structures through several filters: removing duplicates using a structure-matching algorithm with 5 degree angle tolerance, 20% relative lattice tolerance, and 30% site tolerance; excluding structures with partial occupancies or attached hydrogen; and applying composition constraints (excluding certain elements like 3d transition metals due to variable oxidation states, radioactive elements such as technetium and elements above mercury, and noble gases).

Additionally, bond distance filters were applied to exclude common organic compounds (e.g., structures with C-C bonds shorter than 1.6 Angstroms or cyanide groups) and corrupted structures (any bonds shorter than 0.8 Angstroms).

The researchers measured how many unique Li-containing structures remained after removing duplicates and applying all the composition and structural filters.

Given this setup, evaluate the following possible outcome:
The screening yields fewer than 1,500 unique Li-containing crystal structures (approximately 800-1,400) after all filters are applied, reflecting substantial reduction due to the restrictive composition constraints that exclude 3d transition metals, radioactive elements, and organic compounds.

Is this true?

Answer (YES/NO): YES